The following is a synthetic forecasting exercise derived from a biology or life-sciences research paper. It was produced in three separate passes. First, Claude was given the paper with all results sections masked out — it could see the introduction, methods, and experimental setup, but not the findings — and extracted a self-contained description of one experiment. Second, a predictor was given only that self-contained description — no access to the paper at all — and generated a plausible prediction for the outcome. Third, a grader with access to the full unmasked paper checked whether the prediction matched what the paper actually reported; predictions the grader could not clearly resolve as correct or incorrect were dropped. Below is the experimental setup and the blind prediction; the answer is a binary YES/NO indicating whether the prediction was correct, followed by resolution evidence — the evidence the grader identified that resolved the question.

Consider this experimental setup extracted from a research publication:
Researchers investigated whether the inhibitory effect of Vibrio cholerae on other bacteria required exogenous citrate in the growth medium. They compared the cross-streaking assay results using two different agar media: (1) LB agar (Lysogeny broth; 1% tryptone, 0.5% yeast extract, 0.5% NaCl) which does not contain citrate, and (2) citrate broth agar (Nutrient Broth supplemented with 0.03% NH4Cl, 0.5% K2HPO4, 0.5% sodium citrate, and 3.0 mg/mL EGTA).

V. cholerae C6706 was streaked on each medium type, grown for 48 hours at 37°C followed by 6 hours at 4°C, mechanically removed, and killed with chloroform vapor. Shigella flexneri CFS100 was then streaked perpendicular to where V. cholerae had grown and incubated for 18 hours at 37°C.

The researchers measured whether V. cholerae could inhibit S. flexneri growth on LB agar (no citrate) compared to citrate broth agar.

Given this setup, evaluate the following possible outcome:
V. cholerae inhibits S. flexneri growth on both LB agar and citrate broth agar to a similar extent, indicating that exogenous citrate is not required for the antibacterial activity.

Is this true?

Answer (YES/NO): NO